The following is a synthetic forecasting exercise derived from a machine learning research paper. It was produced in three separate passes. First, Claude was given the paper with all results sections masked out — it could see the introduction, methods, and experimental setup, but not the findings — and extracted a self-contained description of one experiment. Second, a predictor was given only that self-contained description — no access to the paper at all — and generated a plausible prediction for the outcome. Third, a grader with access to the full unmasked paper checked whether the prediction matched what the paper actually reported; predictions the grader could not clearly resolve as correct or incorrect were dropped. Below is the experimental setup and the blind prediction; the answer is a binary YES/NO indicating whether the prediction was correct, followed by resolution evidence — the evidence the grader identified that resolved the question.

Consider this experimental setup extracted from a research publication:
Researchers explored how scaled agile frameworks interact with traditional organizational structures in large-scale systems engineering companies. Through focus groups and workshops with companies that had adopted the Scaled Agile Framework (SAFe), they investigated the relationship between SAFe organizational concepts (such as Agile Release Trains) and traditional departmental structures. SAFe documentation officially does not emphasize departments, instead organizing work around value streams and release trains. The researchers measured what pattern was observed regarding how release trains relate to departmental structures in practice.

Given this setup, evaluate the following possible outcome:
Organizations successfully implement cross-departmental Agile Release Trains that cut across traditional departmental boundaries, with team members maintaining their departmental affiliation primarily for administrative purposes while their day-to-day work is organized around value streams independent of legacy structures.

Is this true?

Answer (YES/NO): NO